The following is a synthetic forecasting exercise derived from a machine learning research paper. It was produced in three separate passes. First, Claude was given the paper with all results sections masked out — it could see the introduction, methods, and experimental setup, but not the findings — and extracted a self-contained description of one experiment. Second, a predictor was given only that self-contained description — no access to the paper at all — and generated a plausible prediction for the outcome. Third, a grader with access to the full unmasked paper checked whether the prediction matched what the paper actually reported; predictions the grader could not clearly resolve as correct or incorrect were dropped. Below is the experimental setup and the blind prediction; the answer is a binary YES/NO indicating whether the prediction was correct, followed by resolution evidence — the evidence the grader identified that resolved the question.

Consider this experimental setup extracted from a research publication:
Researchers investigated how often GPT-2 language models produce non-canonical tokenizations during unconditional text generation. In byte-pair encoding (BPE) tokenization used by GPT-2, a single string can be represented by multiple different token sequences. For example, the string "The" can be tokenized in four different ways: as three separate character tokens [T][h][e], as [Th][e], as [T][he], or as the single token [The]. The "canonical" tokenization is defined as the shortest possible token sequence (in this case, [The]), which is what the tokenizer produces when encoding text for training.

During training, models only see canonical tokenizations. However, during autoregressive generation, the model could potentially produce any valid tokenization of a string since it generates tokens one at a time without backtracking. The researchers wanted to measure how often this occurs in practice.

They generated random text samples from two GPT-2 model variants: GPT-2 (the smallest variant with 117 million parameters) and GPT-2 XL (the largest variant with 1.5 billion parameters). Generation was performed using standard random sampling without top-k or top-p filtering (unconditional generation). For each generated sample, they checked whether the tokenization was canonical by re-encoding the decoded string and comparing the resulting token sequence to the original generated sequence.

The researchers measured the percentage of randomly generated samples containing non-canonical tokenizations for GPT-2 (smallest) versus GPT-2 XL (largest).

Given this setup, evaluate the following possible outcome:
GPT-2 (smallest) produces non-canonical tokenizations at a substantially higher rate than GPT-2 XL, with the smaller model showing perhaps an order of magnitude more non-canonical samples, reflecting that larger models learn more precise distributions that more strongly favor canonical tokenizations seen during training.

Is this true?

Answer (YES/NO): NO